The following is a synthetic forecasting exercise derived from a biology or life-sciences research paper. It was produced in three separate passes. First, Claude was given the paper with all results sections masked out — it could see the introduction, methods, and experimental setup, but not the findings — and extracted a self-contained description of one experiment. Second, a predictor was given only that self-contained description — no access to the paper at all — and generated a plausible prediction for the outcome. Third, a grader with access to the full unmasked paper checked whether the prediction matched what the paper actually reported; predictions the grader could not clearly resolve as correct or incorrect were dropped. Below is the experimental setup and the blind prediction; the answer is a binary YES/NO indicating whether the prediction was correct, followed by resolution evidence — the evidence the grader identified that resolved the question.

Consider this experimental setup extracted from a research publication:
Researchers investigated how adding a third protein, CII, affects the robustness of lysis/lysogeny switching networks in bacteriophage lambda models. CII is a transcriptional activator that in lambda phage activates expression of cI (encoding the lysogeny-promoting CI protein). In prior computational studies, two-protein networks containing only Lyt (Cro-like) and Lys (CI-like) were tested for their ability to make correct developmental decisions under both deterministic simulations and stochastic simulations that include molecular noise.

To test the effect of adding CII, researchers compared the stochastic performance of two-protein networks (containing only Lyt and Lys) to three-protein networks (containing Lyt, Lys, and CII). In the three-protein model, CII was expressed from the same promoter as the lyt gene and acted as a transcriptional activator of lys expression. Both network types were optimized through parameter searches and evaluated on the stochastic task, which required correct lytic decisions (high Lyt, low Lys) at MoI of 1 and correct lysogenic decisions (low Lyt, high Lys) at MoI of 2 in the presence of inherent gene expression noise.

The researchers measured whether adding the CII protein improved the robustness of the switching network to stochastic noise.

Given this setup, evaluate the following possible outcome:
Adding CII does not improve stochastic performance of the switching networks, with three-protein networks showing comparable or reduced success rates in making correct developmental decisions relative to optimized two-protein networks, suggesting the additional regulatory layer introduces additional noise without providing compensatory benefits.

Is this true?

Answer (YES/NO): NO